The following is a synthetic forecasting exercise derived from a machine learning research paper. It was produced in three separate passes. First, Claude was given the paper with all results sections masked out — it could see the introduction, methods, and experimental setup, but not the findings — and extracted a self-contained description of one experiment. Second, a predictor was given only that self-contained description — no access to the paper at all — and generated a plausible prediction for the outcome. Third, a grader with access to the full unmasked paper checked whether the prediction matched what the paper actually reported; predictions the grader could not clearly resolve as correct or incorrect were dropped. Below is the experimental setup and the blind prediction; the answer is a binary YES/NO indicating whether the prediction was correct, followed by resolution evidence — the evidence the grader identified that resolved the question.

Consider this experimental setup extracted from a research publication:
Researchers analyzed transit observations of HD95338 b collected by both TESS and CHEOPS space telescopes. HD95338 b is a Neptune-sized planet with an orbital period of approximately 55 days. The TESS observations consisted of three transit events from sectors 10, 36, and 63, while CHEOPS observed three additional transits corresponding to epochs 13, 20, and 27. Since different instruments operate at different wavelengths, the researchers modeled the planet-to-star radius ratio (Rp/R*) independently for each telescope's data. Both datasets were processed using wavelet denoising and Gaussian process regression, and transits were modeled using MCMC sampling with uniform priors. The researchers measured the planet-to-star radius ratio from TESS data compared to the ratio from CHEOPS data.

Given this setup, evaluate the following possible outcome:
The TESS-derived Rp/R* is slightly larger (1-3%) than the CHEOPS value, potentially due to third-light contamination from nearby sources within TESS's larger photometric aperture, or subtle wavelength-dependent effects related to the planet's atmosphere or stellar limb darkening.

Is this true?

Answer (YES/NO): NO